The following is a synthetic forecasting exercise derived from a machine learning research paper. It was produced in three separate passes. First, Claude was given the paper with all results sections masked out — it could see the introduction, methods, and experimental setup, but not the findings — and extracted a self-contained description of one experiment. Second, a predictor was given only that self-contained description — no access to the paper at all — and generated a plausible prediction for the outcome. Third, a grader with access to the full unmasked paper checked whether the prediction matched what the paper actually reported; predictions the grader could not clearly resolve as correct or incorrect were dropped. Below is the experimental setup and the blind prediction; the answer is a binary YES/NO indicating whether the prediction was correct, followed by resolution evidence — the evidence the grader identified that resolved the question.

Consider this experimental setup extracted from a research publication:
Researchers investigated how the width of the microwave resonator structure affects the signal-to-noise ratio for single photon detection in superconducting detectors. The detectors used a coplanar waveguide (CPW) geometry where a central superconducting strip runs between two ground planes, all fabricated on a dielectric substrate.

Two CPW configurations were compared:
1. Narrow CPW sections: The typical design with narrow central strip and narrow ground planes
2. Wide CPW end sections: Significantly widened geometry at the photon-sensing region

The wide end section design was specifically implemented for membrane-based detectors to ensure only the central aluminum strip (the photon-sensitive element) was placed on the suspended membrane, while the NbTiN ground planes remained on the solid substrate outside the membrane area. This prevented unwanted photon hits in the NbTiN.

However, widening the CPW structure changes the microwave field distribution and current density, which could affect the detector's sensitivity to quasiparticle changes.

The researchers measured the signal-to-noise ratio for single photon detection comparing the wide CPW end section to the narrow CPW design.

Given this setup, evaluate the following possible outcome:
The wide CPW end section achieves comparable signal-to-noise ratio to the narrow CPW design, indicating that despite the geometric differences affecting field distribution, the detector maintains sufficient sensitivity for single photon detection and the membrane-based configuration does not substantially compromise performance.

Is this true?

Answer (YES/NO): NO